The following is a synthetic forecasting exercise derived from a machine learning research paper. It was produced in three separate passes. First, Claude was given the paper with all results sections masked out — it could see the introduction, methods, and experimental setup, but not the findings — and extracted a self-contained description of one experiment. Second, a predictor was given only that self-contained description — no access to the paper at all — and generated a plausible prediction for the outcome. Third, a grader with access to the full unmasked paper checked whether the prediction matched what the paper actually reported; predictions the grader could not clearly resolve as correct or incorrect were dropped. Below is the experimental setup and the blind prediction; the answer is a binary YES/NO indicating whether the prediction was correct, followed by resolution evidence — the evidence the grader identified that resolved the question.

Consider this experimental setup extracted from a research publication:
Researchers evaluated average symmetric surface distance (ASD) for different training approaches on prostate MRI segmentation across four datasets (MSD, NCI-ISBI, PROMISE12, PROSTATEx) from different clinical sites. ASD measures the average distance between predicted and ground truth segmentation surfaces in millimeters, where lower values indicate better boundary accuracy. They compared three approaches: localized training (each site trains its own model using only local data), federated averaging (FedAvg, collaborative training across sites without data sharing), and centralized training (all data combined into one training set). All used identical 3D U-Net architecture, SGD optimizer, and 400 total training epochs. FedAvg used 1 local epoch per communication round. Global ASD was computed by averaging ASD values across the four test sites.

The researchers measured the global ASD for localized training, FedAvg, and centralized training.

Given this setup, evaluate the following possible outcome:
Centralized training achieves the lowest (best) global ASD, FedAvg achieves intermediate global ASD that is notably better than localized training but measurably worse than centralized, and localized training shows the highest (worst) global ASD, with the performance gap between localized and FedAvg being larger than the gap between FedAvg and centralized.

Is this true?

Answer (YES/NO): YES